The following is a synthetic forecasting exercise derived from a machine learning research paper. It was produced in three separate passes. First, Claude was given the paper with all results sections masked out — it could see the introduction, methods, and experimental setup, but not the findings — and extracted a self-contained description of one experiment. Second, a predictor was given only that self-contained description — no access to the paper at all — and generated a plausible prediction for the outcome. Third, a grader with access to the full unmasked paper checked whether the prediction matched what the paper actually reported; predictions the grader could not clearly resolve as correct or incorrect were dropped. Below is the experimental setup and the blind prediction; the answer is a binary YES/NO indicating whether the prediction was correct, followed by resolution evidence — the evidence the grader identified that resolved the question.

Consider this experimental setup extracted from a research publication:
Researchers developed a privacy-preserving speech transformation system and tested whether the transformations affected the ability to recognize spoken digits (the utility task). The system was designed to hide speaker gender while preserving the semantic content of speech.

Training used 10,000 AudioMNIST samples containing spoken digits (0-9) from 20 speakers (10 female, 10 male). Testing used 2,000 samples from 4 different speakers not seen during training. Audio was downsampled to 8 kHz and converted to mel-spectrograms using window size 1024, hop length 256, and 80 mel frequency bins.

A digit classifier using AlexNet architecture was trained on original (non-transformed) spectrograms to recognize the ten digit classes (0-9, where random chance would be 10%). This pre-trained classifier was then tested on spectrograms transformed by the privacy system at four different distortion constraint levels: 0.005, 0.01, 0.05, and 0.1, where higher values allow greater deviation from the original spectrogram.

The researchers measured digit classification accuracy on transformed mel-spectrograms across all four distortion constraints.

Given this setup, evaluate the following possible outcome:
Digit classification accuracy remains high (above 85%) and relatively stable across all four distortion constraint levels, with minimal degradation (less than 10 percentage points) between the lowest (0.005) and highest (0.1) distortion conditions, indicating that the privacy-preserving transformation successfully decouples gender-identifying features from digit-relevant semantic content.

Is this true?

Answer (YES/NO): NO